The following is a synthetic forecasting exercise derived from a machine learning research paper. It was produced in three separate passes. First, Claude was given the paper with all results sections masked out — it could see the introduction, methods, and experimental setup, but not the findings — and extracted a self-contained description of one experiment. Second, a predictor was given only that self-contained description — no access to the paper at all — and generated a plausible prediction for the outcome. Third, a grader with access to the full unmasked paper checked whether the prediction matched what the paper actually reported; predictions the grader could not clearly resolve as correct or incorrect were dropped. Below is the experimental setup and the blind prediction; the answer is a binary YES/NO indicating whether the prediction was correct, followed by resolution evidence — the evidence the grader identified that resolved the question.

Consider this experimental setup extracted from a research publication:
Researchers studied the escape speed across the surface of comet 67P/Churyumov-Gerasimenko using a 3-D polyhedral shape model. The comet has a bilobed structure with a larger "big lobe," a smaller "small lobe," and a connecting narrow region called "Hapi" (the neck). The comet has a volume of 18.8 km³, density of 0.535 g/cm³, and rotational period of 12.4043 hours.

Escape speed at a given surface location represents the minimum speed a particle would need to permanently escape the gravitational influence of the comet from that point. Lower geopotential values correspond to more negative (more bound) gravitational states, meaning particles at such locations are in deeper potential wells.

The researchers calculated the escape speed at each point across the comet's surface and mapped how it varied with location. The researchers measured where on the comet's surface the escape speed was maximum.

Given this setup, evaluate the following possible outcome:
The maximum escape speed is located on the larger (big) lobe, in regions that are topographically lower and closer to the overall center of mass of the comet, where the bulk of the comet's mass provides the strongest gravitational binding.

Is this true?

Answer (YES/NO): NO